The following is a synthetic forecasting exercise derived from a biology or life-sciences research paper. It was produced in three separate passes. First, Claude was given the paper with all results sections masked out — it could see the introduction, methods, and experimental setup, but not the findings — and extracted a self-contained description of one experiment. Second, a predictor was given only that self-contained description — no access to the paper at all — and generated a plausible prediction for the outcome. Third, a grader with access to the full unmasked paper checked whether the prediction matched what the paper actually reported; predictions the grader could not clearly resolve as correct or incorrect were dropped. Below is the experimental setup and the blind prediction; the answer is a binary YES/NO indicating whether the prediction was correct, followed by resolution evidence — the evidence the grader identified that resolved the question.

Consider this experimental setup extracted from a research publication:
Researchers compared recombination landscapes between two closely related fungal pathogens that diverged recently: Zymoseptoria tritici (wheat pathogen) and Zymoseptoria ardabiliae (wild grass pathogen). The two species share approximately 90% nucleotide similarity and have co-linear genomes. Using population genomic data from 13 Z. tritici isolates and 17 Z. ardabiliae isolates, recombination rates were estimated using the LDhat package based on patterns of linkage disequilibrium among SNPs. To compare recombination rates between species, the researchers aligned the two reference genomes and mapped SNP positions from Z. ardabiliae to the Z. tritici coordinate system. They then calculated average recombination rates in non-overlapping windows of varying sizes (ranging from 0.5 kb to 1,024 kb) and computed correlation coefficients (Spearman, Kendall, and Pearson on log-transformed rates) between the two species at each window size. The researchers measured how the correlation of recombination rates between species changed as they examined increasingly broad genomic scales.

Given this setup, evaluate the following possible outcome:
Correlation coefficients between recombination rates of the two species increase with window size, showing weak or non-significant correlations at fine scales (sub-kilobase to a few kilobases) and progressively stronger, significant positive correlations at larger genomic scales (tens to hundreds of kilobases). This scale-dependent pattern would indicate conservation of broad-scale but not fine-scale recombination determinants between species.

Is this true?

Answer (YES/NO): YES